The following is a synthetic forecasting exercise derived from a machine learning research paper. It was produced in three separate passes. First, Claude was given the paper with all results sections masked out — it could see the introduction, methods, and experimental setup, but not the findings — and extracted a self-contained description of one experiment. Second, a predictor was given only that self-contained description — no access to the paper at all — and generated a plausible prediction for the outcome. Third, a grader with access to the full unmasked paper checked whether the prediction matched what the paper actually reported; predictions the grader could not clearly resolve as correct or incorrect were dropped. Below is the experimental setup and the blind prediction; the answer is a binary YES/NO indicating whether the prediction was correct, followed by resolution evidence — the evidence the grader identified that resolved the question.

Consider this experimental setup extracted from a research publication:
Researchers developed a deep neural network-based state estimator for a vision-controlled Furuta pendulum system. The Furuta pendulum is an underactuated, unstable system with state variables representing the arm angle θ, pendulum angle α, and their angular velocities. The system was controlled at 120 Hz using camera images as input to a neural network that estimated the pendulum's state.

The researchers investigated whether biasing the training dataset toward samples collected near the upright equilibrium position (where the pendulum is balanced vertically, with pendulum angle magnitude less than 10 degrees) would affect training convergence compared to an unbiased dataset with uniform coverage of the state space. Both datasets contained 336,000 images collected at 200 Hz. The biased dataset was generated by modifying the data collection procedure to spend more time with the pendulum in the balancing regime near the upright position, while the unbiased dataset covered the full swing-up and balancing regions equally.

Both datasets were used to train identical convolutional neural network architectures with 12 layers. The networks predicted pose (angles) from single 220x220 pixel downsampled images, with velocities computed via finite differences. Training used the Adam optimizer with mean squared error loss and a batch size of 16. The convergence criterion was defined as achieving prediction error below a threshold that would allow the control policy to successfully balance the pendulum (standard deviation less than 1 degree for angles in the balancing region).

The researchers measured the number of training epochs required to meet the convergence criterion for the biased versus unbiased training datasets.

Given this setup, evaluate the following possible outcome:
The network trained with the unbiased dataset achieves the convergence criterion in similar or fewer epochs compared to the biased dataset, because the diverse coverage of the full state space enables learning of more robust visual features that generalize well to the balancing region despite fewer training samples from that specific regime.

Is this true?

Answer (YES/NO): NO